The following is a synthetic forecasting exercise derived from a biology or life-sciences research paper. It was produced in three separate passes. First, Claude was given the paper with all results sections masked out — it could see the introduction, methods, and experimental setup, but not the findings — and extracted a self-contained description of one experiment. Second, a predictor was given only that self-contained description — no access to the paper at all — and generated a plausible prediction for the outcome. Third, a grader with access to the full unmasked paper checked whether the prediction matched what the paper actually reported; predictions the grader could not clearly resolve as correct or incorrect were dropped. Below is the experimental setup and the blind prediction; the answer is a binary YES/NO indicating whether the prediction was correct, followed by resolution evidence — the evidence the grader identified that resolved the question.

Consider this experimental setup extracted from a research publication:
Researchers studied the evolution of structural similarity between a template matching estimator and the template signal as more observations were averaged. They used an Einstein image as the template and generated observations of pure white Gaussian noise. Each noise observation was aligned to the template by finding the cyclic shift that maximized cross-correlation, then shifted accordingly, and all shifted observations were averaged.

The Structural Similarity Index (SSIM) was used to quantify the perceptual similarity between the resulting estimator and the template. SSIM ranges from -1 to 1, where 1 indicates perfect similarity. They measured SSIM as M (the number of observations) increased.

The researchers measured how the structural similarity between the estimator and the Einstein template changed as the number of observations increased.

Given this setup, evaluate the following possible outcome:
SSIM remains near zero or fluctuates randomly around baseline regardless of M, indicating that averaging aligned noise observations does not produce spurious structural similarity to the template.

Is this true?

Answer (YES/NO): NO